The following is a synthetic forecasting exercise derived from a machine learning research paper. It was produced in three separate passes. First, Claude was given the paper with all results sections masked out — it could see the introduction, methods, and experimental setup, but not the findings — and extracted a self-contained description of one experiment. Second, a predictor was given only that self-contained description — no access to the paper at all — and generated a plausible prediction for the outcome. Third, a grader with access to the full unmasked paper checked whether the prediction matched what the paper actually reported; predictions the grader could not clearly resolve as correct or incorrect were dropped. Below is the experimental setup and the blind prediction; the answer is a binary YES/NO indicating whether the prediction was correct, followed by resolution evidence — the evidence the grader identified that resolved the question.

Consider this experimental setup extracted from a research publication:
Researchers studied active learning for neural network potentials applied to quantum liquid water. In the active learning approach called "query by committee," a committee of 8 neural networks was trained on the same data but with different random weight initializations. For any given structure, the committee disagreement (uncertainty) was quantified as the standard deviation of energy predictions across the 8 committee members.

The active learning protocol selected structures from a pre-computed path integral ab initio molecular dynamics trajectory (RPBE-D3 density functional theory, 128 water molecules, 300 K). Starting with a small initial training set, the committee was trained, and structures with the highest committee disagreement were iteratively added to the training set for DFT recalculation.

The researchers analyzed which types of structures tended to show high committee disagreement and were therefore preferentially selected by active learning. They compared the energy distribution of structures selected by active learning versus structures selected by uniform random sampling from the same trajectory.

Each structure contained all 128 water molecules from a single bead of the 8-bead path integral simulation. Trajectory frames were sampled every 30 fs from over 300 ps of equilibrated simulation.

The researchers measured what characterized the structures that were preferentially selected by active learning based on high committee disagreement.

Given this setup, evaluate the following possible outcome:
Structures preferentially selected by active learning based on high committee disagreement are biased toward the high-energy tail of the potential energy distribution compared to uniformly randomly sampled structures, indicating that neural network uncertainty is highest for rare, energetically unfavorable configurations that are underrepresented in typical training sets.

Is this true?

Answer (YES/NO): YES